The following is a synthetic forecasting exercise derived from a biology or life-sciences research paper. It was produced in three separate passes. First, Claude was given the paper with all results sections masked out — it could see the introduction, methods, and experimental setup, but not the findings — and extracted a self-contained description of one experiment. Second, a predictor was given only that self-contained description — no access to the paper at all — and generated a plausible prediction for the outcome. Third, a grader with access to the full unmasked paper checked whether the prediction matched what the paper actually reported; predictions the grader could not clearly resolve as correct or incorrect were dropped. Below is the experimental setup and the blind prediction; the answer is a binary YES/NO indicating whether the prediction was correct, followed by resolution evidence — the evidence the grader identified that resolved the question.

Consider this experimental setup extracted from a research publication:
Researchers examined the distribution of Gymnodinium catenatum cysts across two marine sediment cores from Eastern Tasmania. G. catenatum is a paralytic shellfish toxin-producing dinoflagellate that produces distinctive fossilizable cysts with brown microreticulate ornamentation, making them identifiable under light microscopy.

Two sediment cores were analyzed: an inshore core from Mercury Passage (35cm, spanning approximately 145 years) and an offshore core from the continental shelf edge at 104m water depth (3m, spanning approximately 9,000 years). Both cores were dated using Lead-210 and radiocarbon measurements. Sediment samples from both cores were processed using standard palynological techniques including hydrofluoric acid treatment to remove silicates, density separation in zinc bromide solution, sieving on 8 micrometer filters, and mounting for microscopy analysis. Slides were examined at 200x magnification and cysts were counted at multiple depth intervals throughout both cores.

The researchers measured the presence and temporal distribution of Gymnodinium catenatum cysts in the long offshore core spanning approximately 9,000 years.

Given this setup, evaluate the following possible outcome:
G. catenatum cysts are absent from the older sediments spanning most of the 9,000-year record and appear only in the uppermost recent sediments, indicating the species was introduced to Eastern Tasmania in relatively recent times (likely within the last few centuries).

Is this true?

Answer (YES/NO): NO